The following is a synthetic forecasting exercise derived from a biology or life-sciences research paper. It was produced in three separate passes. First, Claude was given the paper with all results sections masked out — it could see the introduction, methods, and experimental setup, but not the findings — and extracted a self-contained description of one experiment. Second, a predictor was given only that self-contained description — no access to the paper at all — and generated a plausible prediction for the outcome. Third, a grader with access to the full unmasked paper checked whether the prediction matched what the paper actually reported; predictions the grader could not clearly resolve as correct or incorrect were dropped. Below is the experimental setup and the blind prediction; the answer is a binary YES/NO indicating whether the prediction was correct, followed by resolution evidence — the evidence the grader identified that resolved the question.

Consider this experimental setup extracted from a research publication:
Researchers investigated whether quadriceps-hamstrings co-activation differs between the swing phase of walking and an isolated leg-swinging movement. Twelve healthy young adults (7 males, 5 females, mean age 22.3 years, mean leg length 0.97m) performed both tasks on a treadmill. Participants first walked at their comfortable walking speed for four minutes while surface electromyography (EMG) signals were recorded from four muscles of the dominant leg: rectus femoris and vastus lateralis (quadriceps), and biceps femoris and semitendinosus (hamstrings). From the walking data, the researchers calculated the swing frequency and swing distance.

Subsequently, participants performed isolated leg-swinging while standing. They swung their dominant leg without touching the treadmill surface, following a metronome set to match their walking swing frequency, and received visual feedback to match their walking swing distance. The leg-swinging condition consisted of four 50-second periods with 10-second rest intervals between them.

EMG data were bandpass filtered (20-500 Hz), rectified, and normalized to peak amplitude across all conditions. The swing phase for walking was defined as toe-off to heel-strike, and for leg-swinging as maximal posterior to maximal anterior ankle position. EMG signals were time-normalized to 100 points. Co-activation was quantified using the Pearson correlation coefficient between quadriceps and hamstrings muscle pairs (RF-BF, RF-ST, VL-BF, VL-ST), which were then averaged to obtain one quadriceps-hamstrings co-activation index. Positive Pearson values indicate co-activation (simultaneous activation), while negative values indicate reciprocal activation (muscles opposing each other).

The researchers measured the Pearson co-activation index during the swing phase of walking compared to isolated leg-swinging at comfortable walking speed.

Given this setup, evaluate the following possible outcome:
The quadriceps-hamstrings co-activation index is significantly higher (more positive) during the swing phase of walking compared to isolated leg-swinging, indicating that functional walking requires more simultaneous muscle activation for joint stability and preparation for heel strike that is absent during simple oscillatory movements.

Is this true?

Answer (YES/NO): YES